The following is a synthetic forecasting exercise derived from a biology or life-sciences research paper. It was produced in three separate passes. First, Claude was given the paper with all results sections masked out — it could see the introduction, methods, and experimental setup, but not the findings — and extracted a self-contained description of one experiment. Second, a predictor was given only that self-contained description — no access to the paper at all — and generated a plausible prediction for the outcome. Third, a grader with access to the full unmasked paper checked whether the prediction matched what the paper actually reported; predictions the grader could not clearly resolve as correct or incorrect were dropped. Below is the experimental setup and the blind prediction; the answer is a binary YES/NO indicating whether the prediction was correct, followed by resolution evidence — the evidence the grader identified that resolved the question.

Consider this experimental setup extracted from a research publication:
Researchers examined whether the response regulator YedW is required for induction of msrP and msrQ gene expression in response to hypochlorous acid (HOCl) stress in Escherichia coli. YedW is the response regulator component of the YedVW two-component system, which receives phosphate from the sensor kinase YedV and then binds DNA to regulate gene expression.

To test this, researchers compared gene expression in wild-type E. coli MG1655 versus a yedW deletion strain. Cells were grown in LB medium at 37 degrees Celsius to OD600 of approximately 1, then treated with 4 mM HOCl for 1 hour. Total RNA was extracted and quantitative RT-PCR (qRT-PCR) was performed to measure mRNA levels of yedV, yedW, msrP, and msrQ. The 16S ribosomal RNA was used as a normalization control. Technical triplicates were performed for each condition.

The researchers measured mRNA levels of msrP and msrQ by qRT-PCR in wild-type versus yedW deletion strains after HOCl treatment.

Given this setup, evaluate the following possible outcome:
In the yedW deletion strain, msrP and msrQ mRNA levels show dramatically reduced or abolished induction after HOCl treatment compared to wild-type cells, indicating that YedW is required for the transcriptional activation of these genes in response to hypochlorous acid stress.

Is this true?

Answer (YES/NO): YES